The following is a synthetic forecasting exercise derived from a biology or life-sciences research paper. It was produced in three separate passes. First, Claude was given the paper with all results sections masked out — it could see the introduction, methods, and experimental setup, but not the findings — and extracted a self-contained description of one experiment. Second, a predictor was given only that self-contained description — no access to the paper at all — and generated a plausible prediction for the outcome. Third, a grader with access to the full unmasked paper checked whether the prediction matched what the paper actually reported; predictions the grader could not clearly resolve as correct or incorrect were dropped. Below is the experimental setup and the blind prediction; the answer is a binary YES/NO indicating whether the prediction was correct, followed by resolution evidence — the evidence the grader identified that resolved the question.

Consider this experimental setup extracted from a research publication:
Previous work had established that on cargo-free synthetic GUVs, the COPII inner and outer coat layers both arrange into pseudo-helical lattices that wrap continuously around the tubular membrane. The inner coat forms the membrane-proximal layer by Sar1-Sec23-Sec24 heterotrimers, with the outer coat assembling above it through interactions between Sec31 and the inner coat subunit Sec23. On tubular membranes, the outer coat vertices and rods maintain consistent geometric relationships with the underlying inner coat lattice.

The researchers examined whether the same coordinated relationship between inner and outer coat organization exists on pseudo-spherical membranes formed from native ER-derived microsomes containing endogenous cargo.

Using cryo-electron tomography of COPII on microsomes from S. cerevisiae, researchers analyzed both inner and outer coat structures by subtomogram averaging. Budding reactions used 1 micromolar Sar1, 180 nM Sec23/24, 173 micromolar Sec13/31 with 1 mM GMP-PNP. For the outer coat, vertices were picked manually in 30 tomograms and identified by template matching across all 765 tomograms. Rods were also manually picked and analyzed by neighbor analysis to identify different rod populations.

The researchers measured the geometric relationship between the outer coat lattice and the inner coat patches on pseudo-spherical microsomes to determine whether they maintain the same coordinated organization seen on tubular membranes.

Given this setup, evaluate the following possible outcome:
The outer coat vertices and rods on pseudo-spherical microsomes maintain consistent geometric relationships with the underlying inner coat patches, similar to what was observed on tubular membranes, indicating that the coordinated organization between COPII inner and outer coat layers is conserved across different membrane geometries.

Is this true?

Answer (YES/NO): NO